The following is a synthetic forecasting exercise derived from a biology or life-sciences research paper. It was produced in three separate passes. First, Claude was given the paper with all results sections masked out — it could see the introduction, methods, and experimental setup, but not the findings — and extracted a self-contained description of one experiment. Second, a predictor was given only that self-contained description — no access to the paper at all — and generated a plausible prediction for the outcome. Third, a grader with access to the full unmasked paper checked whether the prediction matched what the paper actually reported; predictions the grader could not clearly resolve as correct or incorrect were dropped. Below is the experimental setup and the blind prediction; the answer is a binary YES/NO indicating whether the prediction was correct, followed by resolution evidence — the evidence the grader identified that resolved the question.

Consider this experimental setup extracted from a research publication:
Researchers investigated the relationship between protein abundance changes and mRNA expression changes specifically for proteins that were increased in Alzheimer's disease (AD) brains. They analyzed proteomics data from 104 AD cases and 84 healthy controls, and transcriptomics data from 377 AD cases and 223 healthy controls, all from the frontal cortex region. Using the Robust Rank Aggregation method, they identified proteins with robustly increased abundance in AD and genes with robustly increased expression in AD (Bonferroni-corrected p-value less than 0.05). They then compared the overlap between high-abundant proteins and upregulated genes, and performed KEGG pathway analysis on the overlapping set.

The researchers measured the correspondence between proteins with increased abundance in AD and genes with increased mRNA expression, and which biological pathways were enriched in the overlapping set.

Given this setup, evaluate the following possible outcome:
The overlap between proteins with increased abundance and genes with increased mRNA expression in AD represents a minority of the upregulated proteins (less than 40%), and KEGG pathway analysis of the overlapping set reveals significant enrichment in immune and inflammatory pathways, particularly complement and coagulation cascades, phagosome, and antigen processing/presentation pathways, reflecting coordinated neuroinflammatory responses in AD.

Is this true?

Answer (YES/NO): NO